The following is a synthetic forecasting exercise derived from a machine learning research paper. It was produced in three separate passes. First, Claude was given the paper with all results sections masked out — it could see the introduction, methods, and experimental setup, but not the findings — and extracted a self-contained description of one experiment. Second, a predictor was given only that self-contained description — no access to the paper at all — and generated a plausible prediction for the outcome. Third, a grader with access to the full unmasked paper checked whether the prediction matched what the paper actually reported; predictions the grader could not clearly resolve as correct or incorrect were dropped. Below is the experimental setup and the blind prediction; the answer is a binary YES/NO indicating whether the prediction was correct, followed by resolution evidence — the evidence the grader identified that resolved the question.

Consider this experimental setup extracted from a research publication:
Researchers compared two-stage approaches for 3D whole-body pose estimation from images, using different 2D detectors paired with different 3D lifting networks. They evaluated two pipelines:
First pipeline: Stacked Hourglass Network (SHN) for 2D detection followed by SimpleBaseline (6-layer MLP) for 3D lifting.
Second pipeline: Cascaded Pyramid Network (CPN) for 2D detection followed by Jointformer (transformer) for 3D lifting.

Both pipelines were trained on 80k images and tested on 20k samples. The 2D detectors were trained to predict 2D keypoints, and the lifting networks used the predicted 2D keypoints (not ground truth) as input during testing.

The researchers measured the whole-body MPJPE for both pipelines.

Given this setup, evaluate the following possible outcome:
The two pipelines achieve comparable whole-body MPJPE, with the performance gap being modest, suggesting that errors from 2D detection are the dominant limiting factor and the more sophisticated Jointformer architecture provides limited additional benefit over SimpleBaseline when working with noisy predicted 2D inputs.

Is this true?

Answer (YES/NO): NO